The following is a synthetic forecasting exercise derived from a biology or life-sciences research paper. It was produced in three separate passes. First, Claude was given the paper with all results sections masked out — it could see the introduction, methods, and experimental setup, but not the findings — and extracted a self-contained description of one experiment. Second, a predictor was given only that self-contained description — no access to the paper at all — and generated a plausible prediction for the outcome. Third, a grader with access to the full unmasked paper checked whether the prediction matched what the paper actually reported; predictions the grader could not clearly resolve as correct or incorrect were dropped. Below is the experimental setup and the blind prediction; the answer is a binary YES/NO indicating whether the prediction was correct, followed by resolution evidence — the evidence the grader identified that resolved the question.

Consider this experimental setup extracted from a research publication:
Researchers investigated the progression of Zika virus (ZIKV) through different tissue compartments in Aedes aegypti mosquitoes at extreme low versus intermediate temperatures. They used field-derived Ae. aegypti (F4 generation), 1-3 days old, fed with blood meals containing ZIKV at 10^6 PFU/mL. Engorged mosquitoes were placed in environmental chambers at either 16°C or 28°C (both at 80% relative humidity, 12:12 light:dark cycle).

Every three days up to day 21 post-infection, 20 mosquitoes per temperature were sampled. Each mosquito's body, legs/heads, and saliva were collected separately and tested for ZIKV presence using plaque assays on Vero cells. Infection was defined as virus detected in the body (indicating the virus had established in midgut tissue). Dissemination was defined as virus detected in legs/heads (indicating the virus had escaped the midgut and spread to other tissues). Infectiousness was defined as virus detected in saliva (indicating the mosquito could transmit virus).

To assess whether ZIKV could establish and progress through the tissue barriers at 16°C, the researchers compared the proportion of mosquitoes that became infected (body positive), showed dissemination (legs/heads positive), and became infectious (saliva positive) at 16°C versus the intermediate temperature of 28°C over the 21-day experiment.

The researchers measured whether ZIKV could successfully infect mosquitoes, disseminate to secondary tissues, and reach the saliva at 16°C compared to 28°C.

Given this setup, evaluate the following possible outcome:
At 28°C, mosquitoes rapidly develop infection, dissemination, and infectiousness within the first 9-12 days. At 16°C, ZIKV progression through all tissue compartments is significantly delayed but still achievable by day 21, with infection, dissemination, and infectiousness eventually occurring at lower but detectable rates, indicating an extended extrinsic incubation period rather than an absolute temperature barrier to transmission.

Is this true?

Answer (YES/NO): NO